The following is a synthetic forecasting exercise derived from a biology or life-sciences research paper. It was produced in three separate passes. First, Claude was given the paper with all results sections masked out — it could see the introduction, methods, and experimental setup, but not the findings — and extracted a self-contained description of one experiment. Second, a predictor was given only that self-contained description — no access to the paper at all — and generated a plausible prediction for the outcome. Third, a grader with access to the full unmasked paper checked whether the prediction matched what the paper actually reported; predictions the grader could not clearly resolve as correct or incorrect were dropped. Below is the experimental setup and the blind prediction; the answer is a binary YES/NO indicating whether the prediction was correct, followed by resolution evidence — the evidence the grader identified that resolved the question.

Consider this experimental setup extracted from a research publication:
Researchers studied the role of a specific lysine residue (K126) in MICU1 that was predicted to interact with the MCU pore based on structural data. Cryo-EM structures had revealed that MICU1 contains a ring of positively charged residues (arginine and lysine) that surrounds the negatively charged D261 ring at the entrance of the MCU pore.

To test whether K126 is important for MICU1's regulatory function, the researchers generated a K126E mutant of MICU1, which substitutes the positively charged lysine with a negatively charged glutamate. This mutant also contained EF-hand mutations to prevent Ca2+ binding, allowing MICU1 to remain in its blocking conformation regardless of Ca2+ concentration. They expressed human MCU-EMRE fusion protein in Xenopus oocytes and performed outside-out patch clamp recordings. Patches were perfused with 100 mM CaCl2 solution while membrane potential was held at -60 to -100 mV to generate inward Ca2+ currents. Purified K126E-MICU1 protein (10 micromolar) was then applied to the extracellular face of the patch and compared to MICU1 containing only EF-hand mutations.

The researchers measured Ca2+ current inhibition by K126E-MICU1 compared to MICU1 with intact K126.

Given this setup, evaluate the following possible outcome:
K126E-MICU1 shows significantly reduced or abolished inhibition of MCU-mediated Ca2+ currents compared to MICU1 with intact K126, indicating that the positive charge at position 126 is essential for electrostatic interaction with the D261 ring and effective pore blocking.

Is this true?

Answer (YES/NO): YES